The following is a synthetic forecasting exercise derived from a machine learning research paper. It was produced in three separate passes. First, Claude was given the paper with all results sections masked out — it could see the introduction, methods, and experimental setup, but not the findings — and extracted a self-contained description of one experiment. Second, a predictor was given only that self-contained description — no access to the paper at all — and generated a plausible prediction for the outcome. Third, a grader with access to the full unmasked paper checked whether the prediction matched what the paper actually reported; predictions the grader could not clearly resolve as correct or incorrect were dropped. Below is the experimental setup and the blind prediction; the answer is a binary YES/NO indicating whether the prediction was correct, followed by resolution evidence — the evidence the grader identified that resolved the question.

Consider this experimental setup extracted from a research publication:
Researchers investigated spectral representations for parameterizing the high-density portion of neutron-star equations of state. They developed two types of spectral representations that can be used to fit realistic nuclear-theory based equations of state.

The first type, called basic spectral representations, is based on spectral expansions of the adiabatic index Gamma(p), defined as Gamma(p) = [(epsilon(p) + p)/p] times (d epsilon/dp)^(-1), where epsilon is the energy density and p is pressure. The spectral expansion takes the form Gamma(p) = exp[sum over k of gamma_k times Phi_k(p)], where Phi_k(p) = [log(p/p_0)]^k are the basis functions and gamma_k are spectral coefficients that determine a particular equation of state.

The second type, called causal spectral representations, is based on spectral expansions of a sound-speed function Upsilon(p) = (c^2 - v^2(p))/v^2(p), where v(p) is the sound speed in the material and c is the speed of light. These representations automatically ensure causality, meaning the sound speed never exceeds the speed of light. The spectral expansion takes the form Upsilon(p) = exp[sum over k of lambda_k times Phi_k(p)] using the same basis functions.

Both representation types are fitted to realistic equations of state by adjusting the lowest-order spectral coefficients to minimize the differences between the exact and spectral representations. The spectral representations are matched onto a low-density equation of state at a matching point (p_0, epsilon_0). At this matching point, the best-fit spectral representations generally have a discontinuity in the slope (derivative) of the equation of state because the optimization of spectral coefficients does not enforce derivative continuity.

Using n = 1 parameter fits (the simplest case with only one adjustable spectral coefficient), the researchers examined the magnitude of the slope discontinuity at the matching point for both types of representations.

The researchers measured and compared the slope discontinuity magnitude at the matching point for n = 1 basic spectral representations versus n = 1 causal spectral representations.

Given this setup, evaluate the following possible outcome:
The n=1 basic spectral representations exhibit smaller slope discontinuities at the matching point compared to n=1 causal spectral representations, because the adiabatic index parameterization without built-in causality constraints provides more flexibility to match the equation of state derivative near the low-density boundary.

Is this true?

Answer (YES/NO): YES